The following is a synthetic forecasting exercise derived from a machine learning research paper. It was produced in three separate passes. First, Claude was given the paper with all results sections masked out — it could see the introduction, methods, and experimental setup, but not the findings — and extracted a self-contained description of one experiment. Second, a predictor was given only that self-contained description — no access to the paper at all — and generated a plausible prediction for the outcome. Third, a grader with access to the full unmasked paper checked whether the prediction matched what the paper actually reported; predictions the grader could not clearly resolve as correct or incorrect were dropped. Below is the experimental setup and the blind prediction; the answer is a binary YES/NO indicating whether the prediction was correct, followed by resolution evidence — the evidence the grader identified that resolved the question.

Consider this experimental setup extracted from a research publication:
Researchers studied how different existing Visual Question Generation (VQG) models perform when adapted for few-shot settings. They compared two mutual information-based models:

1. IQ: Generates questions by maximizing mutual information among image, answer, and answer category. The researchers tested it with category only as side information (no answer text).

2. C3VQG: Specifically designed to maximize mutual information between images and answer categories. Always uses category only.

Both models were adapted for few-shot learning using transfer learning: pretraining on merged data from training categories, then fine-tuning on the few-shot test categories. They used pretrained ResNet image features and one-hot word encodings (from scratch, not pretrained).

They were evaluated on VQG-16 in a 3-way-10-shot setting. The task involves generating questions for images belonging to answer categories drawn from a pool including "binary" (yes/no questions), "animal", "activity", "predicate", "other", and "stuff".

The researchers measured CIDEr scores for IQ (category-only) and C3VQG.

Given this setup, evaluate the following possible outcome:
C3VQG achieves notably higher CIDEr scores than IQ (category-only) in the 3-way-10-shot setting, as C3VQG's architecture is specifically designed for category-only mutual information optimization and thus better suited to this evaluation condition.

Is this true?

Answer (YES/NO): NO